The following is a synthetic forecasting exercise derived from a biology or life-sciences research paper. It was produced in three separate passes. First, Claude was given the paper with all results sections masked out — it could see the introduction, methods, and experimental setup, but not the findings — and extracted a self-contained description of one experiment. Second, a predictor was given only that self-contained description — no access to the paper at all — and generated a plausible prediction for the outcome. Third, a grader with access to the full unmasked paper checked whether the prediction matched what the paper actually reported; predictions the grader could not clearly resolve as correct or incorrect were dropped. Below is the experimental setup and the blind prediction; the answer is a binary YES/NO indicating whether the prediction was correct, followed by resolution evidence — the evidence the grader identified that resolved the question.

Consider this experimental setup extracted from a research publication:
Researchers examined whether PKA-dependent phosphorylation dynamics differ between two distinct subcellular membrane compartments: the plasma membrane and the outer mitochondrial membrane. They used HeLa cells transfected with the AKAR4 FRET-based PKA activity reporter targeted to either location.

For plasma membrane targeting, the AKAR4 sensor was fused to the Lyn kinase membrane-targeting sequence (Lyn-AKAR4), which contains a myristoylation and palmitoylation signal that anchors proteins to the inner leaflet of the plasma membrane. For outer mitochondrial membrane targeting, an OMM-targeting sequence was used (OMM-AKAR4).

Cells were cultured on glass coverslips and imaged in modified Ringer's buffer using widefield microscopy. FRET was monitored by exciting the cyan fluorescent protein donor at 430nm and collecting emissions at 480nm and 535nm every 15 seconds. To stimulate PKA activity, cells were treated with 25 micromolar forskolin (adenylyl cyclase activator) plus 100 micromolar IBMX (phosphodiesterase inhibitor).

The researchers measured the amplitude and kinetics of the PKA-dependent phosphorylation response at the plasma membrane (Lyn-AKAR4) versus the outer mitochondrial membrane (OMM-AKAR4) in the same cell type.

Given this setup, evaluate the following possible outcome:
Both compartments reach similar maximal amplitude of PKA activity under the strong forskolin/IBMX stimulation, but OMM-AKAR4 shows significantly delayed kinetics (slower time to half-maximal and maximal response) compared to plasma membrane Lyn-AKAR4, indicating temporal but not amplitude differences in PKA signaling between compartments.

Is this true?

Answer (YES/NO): YES